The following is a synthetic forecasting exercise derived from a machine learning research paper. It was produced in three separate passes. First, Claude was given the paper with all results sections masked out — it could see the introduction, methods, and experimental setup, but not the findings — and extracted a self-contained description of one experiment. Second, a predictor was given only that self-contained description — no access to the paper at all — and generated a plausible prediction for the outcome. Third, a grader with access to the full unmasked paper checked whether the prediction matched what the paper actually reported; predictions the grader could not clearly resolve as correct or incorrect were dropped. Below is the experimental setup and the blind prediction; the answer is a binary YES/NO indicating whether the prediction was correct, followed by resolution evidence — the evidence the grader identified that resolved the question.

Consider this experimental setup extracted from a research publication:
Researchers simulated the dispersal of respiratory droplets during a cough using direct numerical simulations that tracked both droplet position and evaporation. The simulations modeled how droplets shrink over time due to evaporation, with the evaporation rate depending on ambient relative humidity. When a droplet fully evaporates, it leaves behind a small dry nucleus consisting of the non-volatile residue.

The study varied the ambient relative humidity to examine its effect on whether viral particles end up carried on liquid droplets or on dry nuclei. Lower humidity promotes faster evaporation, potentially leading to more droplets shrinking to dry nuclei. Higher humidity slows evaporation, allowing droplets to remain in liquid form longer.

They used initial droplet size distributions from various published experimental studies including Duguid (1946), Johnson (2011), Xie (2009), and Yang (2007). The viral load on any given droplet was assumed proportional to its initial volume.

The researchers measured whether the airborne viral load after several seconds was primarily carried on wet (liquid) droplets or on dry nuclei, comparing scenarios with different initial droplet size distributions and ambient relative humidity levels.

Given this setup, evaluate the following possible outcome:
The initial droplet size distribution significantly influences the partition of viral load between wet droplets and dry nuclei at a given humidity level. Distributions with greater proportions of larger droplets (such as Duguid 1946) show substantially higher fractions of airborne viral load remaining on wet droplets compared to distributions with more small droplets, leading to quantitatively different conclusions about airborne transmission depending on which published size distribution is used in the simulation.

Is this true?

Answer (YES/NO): NO